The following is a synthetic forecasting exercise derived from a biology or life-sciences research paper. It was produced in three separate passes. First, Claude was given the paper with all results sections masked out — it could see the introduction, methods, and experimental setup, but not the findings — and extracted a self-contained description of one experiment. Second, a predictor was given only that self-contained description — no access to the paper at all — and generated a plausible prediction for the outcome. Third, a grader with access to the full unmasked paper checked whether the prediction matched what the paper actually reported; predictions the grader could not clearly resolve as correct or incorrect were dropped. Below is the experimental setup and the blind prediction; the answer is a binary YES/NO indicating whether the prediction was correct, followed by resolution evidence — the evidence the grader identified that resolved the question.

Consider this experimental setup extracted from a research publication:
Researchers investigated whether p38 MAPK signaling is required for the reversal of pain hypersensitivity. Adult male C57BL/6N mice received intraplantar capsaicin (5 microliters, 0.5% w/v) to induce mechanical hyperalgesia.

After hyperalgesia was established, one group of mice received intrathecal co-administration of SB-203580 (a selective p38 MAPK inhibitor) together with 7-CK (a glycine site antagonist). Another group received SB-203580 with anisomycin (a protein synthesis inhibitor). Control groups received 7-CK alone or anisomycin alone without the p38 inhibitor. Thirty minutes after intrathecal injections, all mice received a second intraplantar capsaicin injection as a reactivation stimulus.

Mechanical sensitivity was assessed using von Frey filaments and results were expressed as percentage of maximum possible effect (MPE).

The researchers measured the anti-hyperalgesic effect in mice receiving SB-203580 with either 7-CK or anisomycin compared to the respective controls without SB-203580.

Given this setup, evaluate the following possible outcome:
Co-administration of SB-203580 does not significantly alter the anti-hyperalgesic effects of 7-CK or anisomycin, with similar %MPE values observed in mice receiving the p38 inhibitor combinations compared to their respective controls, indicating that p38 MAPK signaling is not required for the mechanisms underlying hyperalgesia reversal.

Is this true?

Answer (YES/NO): NO